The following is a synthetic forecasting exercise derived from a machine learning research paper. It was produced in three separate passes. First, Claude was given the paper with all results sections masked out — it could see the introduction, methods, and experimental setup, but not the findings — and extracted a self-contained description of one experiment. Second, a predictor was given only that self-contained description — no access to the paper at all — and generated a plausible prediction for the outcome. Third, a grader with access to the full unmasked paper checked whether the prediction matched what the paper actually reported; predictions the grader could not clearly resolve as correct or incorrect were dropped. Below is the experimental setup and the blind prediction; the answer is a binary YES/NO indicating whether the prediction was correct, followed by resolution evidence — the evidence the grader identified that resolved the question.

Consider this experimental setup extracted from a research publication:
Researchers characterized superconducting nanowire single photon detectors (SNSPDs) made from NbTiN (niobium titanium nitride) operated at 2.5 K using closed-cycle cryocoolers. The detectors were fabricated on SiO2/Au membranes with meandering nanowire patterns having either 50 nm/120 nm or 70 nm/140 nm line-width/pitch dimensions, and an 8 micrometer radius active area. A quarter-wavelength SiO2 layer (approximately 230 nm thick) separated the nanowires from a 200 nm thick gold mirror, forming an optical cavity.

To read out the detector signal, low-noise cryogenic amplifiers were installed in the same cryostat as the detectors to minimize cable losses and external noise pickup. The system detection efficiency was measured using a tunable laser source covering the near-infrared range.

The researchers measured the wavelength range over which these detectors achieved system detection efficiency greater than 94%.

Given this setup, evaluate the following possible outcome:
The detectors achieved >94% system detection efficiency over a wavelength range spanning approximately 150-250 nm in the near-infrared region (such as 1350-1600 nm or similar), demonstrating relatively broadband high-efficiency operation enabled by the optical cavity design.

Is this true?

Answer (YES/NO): NO